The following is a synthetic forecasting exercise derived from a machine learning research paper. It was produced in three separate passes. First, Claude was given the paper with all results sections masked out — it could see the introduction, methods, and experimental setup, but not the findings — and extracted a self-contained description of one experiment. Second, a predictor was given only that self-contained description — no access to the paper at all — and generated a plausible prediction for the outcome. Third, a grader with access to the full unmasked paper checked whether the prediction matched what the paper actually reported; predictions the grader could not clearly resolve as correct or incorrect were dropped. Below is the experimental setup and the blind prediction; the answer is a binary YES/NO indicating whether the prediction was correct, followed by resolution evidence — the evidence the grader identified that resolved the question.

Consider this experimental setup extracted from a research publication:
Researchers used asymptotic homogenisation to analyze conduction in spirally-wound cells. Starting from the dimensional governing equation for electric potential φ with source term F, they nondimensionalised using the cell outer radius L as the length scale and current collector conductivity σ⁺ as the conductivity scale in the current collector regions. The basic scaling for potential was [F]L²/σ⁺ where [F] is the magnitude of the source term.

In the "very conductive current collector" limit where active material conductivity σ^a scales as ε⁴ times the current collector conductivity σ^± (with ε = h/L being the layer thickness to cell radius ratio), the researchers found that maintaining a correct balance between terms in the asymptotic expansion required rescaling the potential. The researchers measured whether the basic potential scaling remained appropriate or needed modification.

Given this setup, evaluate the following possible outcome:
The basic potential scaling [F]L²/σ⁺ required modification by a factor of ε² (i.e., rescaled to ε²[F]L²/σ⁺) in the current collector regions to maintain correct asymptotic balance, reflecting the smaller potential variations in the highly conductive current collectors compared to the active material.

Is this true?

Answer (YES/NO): NO